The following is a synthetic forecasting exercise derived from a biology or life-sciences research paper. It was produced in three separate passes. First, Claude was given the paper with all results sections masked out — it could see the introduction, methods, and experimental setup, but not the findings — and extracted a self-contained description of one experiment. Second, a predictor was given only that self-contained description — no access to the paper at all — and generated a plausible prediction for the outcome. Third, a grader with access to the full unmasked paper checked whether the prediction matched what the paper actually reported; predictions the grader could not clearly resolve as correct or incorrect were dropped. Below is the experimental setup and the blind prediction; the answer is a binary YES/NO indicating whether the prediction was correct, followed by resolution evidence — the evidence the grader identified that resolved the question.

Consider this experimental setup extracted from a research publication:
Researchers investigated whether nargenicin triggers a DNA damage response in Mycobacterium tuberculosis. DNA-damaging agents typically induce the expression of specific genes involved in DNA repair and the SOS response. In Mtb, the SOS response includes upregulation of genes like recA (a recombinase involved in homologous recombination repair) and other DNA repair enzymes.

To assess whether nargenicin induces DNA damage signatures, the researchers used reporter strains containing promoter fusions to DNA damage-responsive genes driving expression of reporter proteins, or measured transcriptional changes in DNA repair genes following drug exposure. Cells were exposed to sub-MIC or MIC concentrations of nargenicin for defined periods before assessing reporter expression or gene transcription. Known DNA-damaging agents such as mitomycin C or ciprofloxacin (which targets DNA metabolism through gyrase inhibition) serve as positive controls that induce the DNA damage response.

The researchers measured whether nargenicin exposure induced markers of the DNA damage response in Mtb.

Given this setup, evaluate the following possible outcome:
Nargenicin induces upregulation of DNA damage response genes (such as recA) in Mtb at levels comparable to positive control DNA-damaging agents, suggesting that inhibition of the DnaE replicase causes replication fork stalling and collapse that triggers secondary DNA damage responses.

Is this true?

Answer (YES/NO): YES